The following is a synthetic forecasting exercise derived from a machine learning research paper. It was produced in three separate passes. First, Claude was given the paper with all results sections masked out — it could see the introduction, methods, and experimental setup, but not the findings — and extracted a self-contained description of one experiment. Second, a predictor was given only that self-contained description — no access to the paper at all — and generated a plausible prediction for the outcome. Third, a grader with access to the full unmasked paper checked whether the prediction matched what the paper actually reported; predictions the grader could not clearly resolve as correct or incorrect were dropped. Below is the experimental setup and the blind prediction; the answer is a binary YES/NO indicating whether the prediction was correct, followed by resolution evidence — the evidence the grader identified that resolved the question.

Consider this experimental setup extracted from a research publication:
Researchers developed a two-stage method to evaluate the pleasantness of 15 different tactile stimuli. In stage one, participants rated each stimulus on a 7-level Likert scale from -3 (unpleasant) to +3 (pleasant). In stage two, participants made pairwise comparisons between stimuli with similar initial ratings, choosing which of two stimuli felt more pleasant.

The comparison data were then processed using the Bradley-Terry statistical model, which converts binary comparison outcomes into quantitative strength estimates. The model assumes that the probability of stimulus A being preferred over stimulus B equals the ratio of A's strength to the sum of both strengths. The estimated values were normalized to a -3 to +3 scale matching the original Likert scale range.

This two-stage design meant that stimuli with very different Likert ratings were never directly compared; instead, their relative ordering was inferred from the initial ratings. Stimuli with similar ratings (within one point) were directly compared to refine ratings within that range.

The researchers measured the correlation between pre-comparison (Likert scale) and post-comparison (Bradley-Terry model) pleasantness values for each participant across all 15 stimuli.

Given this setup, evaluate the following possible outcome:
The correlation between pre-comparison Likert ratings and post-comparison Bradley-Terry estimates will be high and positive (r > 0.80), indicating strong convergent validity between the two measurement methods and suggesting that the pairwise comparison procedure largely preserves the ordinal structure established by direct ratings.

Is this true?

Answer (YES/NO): YES